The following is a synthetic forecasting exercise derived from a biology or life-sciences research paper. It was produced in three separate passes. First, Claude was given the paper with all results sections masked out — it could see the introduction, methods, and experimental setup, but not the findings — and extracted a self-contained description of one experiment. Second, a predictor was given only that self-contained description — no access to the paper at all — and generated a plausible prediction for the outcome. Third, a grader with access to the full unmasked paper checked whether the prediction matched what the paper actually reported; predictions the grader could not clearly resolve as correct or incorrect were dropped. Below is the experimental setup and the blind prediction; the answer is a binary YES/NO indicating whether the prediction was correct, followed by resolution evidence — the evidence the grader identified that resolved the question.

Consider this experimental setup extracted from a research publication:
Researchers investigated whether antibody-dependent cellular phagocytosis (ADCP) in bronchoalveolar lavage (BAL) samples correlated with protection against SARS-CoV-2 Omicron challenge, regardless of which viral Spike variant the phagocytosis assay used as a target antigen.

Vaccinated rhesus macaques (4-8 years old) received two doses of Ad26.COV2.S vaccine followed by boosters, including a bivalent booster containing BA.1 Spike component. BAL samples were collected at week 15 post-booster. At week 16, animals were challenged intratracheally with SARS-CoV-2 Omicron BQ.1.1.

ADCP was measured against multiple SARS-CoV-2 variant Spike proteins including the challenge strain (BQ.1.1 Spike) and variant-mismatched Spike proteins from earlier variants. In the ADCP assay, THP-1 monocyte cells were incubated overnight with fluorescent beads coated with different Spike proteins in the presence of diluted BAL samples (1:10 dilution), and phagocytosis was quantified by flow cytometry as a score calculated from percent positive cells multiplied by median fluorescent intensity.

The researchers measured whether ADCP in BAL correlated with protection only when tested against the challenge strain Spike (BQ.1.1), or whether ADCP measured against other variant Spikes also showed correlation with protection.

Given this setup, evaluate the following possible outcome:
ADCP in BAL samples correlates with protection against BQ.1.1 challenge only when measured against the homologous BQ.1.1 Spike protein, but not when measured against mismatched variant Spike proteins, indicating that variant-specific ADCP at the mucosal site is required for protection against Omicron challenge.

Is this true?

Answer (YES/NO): NO